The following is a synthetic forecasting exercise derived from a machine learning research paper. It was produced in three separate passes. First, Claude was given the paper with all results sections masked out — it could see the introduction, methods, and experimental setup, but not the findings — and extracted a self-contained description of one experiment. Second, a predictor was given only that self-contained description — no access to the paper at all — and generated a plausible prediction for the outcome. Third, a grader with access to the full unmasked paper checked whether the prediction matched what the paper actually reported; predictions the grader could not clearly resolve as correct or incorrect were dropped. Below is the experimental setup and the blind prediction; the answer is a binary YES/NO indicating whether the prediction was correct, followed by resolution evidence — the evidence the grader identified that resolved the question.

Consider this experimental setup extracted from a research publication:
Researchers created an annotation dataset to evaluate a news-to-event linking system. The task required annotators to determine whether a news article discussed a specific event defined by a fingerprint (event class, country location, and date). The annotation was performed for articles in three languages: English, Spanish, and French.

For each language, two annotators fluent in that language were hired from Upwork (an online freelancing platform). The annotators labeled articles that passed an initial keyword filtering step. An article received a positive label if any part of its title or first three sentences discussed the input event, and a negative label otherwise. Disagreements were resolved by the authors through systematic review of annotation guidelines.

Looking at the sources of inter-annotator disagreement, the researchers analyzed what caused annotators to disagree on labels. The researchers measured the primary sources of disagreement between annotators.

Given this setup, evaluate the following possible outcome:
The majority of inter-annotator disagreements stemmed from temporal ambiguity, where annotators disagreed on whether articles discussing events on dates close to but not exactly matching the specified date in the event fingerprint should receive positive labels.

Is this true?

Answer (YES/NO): NO